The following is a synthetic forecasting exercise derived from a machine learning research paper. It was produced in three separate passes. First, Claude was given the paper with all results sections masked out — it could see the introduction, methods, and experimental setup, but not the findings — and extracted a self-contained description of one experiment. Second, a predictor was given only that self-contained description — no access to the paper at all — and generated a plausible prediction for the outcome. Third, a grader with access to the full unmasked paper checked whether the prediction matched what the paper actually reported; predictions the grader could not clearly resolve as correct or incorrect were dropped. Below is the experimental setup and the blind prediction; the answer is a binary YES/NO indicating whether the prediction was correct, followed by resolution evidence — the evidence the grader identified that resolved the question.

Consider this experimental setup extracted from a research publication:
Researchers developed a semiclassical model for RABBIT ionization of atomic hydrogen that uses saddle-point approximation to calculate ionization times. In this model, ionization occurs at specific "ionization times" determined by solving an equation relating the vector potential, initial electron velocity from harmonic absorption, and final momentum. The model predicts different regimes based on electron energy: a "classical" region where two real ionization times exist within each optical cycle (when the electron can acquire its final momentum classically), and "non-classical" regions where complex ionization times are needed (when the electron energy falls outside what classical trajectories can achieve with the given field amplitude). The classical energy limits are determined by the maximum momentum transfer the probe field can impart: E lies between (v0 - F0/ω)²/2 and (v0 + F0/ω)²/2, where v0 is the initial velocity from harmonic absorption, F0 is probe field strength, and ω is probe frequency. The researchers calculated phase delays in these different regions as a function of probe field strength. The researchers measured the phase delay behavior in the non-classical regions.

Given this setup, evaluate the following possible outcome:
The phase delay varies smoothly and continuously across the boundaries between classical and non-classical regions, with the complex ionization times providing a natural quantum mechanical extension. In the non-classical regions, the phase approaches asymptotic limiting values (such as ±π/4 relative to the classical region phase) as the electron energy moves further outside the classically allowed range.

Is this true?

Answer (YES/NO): NO